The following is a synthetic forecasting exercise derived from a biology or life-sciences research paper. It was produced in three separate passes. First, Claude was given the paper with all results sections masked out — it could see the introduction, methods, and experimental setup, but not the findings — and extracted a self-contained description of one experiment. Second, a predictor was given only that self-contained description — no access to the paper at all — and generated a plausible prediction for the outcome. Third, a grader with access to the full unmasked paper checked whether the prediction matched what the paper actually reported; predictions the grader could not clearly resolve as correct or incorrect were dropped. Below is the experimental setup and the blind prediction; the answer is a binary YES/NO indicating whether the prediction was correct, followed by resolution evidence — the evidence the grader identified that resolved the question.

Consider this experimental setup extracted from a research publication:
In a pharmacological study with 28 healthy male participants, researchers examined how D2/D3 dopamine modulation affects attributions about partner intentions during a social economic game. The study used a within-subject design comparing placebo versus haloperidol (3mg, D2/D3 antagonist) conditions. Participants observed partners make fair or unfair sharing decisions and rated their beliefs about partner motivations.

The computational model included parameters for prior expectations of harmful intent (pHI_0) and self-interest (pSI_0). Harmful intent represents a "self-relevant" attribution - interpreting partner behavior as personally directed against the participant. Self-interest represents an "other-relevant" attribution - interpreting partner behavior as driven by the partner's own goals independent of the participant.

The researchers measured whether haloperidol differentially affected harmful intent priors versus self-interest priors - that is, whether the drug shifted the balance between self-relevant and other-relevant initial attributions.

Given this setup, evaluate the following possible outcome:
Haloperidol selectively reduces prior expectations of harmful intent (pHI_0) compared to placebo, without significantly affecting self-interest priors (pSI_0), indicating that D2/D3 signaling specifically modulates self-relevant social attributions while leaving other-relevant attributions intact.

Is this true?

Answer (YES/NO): NO